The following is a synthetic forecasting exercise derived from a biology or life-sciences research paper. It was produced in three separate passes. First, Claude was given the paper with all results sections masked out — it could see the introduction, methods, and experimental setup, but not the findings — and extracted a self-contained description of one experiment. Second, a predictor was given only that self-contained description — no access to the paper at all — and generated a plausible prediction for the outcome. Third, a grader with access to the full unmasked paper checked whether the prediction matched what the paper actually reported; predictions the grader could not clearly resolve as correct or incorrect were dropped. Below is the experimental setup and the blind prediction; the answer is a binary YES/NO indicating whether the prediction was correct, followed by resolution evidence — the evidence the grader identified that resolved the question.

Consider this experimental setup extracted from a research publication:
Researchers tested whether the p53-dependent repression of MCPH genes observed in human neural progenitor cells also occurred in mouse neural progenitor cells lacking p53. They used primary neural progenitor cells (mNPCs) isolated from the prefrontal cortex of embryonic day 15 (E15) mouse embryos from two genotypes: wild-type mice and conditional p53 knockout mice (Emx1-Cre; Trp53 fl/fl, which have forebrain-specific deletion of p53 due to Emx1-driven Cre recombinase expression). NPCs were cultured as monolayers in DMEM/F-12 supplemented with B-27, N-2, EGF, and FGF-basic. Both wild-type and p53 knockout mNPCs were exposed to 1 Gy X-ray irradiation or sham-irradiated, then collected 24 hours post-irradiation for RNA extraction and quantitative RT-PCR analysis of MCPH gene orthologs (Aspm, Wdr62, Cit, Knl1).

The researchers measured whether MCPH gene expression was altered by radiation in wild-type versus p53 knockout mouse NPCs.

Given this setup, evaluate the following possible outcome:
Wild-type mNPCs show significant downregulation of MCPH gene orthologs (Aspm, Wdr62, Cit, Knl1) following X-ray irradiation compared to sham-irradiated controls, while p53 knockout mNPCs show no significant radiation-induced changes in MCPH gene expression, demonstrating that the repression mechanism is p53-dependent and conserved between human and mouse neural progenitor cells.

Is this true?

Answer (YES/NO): NO